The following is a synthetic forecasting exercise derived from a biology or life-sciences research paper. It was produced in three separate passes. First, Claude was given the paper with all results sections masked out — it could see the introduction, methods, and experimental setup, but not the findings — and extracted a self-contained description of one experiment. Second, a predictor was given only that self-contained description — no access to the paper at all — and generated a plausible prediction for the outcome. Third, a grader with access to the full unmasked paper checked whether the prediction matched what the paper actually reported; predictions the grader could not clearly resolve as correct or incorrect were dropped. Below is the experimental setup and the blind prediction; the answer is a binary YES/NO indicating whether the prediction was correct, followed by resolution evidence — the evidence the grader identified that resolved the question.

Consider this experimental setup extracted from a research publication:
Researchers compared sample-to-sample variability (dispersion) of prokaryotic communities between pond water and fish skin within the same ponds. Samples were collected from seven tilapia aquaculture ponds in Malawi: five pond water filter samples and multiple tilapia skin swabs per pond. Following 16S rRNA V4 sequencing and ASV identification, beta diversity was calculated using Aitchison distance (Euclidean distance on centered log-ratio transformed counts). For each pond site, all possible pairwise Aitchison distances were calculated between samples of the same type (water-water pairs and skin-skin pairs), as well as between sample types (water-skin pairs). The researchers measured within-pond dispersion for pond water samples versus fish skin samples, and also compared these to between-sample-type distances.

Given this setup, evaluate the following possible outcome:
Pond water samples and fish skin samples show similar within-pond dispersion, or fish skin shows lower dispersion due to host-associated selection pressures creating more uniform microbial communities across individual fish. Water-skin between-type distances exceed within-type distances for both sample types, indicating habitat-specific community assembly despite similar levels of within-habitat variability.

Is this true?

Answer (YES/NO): NO